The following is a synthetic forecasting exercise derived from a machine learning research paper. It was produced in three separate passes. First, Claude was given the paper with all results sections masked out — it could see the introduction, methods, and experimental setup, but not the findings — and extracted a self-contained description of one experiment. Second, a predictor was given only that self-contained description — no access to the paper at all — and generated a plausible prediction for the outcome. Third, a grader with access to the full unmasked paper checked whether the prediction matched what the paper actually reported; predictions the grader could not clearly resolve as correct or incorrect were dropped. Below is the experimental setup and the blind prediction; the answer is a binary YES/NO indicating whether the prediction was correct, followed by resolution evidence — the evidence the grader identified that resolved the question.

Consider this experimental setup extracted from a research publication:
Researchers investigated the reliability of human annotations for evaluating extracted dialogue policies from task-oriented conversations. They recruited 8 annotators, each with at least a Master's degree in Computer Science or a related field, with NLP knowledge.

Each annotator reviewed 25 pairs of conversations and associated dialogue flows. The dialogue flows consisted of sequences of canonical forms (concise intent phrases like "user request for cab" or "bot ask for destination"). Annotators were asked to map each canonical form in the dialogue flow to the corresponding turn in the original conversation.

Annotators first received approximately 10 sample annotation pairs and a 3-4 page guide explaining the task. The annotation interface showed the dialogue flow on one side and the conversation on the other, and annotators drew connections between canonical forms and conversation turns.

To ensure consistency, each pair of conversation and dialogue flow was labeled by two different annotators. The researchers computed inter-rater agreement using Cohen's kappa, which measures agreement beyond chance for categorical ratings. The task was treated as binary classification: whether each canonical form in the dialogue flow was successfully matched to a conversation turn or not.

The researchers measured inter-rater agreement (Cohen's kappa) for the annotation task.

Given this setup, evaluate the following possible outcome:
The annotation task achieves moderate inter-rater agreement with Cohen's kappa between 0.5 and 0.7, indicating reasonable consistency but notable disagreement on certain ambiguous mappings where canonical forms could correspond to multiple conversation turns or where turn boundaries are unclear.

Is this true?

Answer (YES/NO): NO